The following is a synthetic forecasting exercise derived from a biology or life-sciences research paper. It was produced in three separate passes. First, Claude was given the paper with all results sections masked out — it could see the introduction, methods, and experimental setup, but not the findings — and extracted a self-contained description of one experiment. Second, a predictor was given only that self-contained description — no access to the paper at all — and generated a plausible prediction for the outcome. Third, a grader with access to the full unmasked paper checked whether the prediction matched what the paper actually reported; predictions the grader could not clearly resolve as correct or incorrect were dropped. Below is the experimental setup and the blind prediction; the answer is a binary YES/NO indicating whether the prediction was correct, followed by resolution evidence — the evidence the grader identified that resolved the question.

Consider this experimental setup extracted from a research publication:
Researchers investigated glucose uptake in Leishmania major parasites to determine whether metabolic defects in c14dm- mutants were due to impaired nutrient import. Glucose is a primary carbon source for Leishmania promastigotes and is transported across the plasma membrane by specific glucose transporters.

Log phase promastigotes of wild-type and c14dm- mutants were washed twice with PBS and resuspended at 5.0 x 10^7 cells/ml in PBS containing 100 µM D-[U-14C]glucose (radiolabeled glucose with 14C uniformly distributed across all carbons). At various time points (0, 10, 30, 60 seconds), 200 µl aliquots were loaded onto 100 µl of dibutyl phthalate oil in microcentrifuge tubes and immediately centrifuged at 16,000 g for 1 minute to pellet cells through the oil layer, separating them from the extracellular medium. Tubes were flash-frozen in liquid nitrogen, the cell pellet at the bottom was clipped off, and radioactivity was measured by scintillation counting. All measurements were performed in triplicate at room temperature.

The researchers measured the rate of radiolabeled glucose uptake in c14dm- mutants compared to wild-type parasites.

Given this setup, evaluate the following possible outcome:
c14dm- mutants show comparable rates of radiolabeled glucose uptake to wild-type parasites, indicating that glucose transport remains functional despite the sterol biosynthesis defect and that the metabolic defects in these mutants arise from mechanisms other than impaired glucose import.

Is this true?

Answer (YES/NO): NO